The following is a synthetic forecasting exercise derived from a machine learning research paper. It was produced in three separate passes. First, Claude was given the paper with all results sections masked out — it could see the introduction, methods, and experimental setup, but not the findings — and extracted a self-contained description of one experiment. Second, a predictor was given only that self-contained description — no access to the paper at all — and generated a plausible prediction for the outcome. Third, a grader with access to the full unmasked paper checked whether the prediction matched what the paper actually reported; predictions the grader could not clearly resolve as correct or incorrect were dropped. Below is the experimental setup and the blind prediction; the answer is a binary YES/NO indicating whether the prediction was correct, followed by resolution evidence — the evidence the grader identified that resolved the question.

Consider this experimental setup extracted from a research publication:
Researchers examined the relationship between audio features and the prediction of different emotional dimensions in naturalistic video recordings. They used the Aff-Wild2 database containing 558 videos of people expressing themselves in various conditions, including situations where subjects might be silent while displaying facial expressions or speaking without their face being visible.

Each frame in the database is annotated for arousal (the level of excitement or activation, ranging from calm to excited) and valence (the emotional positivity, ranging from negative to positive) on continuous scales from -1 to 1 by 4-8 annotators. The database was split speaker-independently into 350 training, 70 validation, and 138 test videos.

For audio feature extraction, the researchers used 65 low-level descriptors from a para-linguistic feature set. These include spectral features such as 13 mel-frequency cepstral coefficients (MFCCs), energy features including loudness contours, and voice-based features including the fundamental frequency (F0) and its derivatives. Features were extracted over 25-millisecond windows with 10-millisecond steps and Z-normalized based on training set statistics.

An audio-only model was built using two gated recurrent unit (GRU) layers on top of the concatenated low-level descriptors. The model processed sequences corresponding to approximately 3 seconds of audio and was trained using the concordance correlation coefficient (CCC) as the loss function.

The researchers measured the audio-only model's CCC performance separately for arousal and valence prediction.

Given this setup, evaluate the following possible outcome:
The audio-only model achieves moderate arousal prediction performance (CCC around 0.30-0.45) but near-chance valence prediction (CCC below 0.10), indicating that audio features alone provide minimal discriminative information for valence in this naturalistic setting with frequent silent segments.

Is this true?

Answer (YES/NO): NO